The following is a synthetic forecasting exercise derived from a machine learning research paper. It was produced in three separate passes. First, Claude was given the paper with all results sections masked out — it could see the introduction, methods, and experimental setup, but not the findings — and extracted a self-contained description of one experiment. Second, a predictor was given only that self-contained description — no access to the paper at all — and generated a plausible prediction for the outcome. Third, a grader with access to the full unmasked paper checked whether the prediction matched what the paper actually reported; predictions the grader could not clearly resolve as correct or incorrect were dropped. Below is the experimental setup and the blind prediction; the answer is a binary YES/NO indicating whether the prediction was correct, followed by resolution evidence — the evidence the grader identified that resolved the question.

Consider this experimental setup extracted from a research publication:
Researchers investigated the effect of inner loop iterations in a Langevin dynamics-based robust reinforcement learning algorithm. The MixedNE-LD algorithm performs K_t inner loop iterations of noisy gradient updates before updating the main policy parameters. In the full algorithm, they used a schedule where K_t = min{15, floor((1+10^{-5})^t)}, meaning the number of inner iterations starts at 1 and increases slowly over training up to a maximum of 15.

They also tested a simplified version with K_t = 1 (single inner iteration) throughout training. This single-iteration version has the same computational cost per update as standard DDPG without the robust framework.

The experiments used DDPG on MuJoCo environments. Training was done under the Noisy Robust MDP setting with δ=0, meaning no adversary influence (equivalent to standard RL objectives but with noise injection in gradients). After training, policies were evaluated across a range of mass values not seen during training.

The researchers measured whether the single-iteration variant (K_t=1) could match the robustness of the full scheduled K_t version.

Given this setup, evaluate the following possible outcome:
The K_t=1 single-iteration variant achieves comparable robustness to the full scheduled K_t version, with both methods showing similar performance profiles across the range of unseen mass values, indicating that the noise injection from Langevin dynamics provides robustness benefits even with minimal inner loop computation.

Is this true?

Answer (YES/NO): YES